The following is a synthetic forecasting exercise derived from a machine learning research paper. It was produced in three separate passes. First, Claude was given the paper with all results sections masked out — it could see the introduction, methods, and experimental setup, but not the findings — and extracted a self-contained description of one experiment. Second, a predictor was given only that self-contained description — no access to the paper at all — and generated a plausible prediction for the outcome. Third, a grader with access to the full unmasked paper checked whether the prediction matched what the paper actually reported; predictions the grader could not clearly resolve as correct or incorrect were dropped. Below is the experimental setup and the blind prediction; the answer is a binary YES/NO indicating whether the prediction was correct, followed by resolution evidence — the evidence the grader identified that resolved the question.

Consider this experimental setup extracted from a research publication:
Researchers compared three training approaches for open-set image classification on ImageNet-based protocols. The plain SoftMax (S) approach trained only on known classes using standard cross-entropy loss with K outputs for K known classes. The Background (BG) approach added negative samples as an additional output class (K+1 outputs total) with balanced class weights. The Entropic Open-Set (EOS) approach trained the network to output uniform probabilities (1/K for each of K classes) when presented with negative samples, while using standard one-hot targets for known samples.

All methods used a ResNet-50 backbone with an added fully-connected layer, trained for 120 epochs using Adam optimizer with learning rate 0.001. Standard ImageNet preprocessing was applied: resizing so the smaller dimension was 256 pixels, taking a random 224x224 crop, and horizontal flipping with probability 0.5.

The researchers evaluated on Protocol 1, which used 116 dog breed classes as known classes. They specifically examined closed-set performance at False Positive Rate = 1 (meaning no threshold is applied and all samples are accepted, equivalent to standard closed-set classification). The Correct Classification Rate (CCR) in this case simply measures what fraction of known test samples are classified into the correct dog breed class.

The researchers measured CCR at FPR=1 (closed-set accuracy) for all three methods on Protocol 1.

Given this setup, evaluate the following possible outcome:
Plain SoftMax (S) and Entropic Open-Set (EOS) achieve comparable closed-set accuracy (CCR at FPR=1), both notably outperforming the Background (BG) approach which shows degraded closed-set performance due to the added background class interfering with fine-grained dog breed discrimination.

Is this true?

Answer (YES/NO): NO